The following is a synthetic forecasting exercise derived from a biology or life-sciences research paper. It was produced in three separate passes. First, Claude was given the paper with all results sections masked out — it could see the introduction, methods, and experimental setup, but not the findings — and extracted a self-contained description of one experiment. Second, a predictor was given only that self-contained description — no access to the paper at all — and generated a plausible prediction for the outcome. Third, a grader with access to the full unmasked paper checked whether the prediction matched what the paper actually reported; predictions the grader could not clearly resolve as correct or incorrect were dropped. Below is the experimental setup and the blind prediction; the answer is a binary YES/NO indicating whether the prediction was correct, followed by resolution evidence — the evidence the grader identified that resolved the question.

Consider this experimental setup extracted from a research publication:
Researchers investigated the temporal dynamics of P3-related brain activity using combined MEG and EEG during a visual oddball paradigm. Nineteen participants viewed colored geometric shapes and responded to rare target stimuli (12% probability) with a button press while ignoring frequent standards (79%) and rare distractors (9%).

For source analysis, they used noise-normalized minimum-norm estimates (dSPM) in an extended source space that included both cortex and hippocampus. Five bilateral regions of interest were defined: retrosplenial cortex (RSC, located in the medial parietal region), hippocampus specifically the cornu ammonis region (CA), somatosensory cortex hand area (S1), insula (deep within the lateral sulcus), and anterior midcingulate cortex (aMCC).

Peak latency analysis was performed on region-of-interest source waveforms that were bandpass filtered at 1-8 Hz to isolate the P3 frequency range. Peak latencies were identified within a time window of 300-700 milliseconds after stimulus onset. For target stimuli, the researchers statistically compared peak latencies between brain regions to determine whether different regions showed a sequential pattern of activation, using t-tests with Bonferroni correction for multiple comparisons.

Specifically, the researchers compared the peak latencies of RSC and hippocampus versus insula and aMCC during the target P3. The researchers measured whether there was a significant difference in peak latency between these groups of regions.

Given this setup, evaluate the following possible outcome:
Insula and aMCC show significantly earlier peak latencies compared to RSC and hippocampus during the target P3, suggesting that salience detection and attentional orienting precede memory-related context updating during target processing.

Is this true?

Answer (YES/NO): NO